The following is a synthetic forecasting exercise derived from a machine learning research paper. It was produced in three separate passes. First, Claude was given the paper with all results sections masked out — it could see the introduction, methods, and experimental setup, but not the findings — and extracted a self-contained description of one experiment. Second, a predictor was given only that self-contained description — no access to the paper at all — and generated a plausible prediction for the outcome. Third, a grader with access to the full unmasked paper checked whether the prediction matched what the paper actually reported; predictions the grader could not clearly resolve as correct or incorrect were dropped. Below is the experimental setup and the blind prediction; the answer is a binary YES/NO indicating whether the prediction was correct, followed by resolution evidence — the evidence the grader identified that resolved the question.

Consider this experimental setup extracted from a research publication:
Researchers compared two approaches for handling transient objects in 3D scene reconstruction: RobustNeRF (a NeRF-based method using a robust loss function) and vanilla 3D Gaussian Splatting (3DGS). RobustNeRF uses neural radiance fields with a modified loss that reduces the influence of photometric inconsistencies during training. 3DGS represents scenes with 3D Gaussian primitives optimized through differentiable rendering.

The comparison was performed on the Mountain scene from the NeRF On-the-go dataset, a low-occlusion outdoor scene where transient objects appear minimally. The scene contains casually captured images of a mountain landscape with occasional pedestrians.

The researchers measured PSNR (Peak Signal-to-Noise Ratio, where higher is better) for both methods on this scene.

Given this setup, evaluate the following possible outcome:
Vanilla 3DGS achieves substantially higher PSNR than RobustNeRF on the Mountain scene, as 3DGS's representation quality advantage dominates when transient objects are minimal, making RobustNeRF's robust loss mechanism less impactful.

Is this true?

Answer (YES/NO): YES